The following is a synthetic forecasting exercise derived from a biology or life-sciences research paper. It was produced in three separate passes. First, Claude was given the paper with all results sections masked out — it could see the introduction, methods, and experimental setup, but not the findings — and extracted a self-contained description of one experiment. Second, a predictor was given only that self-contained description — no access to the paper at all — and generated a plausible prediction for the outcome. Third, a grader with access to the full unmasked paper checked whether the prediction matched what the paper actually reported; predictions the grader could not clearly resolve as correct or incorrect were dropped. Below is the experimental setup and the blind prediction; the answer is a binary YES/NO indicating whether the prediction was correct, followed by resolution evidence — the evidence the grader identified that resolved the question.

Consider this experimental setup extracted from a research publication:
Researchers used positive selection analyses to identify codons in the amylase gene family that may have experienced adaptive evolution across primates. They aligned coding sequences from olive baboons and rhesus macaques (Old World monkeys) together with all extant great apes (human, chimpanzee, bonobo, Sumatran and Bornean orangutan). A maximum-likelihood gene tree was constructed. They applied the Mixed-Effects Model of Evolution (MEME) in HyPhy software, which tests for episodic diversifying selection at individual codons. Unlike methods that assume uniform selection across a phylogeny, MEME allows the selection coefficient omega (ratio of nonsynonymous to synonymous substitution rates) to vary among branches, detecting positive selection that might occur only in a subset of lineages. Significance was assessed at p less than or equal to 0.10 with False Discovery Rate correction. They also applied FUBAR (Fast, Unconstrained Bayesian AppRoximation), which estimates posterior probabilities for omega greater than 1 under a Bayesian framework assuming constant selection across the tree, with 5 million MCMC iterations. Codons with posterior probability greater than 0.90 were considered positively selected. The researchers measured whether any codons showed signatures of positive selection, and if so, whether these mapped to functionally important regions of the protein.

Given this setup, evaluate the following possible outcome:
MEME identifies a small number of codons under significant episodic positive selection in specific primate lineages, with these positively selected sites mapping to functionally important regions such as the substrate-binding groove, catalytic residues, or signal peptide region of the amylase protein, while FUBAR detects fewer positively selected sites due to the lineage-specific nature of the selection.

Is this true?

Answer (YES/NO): NO